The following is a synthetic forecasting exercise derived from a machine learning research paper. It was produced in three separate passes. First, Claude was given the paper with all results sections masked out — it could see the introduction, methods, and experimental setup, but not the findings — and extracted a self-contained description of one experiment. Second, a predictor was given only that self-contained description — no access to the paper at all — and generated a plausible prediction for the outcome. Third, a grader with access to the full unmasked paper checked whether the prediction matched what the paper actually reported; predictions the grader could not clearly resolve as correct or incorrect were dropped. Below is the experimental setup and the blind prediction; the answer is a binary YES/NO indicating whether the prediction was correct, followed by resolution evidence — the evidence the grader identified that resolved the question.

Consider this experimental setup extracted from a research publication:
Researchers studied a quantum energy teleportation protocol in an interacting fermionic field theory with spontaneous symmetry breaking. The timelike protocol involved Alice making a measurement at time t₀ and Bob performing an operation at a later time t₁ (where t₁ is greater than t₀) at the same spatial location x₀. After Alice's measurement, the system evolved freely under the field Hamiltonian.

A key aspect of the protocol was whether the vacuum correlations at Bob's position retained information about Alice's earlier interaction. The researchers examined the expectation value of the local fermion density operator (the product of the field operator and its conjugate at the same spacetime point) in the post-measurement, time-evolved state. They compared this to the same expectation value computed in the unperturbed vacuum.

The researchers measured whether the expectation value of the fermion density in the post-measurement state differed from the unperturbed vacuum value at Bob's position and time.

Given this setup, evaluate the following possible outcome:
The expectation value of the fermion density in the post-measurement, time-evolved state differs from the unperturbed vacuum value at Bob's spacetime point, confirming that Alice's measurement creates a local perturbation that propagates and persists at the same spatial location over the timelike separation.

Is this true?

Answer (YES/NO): YES